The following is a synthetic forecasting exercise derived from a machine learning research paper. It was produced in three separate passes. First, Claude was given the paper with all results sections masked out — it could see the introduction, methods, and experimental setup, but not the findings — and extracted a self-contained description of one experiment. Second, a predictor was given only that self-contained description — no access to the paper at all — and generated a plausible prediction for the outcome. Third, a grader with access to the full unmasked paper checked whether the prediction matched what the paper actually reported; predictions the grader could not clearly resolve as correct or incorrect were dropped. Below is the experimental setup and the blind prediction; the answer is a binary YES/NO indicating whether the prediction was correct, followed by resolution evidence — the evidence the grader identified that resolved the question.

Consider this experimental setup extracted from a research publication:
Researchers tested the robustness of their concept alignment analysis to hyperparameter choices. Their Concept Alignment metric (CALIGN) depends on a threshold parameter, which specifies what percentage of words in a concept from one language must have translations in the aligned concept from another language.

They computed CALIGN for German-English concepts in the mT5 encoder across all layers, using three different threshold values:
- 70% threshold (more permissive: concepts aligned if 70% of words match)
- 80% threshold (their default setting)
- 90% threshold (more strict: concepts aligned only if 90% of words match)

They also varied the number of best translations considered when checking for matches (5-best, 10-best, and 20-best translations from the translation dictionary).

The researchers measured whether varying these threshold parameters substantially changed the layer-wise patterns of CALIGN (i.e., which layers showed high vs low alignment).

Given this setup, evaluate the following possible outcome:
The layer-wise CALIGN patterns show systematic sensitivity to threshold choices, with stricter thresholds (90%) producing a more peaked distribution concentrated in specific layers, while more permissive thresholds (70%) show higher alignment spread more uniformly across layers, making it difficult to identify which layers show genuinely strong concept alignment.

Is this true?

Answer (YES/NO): NO